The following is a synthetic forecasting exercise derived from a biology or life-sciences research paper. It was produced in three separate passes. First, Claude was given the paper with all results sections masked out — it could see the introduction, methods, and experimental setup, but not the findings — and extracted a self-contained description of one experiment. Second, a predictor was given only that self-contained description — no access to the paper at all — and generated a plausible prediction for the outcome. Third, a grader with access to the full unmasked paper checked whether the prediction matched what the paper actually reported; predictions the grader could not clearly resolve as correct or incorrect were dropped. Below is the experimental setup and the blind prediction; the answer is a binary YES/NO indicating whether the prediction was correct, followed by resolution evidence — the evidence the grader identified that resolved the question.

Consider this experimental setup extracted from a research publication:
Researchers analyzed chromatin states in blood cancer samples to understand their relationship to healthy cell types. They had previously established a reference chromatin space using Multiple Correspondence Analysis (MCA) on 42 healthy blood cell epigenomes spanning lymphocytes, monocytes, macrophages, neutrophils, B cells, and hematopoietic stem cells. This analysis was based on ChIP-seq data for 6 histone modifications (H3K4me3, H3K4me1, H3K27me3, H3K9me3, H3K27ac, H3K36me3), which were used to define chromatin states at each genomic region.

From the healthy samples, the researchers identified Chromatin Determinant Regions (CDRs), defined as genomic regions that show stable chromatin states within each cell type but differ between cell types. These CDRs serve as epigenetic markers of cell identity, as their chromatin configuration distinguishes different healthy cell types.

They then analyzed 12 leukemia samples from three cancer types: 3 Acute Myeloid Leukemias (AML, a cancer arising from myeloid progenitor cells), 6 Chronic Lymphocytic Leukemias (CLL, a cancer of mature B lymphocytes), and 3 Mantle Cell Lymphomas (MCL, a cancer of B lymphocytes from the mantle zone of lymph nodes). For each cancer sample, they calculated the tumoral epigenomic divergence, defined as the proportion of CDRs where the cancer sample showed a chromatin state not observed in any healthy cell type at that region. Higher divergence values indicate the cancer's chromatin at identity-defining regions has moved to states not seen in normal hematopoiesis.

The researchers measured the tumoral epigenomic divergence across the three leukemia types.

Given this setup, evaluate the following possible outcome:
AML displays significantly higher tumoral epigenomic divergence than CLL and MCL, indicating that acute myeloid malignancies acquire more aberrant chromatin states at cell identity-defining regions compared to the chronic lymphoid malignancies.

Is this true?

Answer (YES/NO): YES